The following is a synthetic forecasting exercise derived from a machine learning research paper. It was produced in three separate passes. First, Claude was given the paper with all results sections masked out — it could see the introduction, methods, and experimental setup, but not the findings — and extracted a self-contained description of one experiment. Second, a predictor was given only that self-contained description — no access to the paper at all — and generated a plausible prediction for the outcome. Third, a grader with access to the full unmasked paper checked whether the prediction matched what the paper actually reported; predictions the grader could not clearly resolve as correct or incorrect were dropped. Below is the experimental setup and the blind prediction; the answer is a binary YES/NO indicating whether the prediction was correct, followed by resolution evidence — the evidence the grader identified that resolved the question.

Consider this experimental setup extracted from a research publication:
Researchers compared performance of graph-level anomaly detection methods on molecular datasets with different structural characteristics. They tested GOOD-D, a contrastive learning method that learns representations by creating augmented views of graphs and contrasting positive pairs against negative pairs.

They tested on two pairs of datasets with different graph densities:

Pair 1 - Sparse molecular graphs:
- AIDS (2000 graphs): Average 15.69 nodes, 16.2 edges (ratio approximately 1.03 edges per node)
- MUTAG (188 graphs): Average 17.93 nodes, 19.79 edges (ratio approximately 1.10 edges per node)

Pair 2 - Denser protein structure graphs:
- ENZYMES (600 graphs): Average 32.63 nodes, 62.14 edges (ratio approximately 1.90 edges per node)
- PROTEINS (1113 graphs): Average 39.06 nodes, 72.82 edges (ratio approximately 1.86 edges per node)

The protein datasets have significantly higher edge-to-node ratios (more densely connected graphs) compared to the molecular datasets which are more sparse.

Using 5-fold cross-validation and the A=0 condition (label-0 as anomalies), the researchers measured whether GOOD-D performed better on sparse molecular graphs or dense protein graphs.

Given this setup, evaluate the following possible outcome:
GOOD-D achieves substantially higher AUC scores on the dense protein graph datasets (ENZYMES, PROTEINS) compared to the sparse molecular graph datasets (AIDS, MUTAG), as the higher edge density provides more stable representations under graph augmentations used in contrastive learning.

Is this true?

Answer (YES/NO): NO